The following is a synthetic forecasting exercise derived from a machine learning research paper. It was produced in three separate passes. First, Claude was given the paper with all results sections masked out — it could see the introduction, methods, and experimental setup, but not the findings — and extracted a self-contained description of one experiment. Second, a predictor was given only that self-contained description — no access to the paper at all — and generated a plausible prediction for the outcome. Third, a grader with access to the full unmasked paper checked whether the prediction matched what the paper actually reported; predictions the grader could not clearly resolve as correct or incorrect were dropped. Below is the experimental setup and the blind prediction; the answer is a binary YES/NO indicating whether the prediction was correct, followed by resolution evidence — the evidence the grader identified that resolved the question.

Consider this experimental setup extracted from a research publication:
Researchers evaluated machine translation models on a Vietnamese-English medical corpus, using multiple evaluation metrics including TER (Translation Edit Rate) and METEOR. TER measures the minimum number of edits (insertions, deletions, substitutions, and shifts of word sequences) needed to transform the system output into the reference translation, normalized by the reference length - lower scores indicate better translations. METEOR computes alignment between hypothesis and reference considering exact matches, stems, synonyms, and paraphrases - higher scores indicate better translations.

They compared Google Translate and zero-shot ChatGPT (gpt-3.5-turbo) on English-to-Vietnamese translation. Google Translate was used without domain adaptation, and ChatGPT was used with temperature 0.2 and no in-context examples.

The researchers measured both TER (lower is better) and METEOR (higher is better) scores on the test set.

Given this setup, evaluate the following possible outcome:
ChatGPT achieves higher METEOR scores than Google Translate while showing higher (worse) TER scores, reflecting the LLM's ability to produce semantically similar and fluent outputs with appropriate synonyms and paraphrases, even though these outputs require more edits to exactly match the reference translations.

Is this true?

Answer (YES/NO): NO